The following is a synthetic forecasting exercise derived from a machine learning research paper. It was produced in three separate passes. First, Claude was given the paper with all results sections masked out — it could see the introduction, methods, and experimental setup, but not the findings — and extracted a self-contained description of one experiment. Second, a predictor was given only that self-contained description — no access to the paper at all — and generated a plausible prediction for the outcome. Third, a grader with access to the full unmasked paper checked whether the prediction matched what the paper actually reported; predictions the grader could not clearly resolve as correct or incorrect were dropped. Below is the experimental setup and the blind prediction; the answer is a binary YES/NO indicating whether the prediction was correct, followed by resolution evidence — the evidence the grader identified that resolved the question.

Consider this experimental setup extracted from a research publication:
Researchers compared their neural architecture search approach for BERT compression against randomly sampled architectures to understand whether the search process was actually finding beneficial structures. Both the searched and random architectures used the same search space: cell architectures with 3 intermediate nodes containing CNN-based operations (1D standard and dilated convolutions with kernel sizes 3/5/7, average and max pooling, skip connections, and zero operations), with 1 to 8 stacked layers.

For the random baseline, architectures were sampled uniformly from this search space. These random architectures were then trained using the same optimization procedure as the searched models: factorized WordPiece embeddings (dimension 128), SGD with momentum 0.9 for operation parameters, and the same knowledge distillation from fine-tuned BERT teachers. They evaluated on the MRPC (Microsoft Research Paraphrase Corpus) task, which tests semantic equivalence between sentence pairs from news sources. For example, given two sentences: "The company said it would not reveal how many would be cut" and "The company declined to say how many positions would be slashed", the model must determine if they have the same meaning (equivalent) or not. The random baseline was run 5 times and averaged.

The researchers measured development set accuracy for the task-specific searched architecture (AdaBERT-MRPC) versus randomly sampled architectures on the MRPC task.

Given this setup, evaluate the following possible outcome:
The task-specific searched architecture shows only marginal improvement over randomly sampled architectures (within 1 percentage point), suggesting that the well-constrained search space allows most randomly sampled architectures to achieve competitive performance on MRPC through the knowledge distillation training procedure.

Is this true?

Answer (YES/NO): NO